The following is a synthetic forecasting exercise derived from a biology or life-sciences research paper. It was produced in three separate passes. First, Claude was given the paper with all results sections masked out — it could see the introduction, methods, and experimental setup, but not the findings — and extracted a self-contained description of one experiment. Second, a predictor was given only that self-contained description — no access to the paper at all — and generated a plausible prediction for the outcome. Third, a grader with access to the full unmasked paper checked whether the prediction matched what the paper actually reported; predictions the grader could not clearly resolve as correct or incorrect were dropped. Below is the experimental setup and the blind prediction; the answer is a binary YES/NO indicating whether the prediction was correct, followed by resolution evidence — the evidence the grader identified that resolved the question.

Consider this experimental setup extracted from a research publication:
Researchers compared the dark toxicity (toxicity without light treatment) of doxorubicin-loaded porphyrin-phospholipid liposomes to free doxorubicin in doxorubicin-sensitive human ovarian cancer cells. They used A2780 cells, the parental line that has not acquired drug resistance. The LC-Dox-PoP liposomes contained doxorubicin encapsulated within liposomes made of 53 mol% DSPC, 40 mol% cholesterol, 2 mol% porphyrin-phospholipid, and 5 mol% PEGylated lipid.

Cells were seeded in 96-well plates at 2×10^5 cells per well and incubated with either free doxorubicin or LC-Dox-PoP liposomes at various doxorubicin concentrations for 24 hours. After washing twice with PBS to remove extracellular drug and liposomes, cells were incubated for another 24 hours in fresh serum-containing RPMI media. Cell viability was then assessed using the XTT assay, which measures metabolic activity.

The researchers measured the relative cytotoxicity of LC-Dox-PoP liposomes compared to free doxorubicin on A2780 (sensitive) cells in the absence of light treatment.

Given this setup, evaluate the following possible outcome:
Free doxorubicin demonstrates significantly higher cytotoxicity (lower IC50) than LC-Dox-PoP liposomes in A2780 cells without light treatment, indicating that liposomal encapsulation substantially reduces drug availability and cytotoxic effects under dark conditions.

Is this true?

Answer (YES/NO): YES